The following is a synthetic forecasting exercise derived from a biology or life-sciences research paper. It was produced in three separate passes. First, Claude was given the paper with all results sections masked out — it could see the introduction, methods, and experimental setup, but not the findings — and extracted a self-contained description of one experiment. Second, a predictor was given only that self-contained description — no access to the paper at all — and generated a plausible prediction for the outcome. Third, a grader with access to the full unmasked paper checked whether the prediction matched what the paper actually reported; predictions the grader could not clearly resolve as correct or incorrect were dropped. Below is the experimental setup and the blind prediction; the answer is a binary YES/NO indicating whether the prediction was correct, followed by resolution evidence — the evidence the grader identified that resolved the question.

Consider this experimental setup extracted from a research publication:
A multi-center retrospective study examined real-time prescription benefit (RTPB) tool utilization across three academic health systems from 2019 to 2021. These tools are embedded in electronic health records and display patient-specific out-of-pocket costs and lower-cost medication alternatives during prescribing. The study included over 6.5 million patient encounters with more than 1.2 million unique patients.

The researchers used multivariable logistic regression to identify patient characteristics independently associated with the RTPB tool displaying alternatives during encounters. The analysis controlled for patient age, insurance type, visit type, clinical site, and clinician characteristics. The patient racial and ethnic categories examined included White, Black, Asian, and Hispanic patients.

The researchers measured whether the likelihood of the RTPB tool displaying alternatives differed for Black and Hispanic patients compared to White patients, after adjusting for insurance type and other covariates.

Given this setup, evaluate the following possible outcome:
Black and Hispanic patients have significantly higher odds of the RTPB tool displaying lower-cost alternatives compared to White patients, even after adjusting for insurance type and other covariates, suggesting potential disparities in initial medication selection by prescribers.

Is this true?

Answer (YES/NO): NO